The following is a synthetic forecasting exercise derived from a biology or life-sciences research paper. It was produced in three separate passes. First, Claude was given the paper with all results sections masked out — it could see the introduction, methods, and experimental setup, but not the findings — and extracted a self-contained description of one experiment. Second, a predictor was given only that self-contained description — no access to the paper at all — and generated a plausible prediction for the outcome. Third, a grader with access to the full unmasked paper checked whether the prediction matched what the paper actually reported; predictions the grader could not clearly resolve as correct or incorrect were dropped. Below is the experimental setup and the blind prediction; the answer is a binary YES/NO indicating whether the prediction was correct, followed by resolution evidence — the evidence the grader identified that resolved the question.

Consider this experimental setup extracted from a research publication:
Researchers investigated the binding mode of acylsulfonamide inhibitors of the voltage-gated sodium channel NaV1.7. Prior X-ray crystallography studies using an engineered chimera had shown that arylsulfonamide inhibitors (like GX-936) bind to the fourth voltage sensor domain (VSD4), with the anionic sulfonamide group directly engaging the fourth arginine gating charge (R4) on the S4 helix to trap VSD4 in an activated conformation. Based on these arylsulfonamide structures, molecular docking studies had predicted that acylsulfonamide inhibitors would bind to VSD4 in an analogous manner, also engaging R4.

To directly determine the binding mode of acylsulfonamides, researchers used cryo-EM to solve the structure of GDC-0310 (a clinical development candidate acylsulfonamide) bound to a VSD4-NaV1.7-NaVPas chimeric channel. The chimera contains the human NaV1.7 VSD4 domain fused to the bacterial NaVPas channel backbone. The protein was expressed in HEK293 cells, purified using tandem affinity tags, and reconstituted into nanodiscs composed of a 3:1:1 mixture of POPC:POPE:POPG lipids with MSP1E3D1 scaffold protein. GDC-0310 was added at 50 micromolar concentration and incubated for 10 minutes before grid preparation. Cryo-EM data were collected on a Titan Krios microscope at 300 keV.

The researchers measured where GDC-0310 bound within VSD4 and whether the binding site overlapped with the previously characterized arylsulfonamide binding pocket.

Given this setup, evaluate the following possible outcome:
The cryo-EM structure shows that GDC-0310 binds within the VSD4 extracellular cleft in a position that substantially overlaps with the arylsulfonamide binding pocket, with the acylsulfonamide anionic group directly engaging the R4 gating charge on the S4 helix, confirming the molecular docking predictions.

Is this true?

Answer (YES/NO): NO